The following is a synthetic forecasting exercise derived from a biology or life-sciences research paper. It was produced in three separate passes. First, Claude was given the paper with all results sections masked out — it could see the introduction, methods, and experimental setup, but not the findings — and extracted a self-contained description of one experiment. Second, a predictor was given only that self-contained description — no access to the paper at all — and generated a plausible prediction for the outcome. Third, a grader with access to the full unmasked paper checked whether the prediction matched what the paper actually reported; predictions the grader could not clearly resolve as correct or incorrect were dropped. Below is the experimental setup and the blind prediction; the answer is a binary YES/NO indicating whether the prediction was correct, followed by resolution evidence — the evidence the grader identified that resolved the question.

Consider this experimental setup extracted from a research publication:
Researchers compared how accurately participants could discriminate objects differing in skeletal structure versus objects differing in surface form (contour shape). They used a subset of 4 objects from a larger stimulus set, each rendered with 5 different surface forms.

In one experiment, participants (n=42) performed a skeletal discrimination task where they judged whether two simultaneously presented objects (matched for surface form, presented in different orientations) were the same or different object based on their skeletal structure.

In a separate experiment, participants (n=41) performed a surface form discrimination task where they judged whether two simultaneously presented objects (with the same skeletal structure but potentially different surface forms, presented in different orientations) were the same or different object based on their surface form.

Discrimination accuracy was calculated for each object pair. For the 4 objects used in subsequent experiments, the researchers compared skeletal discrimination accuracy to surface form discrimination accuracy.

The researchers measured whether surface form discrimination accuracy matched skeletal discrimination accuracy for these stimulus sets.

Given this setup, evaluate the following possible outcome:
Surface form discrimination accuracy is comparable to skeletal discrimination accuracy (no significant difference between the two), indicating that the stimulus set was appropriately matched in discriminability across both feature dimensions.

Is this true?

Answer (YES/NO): YES